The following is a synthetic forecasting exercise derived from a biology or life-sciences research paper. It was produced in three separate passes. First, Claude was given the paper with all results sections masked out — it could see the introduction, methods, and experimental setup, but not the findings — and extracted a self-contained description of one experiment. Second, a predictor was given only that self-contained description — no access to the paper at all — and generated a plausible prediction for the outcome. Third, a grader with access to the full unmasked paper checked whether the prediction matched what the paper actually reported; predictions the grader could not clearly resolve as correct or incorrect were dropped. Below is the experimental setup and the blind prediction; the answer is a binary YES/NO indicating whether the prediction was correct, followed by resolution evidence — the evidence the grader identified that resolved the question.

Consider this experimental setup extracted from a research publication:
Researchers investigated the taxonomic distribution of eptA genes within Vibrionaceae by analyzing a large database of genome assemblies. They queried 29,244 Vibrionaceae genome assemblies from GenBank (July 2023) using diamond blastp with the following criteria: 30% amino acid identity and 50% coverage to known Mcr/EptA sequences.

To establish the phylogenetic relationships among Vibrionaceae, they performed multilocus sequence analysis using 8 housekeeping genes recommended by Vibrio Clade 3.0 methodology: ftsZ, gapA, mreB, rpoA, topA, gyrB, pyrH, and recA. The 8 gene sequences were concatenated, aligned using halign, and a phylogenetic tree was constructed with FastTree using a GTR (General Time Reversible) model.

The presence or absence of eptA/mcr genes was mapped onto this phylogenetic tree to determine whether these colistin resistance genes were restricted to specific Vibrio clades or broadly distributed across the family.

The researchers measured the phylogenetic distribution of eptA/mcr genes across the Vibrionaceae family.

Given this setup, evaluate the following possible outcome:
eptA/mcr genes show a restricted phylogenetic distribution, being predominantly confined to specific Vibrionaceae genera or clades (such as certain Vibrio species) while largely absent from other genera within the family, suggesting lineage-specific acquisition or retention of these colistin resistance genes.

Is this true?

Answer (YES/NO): NO